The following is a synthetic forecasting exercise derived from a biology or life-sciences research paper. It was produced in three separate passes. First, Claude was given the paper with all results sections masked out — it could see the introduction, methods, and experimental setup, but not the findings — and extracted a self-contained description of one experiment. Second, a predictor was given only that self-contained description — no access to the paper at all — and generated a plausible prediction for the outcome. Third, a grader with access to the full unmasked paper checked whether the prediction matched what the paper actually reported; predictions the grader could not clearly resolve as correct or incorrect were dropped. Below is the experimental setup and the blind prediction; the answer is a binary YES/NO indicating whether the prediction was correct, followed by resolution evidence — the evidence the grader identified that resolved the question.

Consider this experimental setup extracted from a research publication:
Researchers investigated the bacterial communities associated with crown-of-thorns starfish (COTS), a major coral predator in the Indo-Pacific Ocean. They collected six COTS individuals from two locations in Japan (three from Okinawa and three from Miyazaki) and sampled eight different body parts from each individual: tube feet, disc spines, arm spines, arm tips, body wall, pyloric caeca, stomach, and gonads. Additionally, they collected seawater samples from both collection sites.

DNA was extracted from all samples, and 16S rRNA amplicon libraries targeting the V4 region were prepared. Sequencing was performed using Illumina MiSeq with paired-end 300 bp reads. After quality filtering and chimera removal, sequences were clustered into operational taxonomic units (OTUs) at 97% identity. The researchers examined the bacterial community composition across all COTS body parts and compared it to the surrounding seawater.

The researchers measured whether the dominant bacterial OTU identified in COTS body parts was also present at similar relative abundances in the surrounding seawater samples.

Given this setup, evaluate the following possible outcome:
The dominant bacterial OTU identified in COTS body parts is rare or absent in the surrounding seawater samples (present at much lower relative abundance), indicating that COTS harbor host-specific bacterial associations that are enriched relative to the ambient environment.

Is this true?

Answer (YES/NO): YES